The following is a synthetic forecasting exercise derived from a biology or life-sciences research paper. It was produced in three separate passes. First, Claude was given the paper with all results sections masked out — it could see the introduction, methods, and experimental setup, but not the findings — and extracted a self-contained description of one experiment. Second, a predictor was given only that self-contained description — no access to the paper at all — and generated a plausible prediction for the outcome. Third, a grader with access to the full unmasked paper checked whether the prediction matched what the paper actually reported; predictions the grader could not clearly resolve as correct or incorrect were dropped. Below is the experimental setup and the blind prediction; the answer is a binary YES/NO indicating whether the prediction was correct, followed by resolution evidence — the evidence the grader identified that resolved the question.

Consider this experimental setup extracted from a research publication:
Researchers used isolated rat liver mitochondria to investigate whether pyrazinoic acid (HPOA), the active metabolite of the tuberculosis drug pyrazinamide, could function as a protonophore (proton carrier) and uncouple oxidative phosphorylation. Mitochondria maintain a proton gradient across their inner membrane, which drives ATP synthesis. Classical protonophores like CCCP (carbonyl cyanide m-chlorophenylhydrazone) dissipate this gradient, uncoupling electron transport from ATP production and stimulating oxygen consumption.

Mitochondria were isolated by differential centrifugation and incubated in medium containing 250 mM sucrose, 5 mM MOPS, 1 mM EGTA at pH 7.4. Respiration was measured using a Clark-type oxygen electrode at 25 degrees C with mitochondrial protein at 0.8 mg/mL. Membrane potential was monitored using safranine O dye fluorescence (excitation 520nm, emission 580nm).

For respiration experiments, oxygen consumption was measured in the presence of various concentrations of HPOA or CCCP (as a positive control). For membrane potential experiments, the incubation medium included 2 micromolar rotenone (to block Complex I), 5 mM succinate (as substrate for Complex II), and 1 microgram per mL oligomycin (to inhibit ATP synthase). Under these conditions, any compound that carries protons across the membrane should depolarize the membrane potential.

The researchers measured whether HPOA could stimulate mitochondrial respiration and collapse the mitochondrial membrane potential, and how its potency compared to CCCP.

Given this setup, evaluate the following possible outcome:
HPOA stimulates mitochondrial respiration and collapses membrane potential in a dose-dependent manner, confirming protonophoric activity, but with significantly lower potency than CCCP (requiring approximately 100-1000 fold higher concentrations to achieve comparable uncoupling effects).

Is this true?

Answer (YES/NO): NO